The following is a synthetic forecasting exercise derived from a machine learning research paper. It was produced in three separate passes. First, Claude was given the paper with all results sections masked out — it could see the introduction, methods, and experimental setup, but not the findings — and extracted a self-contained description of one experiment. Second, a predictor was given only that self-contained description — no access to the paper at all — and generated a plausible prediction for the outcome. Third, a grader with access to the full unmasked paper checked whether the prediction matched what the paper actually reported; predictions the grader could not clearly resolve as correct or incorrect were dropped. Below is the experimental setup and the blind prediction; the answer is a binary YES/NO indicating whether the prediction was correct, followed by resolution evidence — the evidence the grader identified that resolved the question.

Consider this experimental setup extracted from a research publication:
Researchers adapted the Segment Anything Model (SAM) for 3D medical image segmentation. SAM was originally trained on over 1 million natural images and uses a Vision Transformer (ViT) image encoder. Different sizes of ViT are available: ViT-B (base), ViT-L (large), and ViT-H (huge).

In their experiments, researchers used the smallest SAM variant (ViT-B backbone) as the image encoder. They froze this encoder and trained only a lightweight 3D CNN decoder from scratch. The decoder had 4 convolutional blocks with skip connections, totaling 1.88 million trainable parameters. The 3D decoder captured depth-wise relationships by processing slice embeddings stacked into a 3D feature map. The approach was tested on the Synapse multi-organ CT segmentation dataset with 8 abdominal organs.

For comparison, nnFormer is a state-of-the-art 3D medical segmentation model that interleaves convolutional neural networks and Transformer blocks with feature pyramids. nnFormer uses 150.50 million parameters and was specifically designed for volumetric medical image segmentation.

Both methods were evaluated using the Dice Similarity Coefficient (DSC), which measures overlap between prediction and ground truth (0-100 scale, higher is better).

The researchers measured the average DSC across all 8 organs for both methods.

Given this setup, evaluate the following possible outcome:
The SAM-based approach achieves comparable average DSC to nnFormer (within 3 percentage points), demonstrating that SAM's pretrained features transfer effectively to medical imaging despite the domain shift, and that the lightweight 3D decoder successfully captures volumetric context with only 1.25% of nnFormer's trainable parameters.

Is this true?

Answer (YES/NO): NO